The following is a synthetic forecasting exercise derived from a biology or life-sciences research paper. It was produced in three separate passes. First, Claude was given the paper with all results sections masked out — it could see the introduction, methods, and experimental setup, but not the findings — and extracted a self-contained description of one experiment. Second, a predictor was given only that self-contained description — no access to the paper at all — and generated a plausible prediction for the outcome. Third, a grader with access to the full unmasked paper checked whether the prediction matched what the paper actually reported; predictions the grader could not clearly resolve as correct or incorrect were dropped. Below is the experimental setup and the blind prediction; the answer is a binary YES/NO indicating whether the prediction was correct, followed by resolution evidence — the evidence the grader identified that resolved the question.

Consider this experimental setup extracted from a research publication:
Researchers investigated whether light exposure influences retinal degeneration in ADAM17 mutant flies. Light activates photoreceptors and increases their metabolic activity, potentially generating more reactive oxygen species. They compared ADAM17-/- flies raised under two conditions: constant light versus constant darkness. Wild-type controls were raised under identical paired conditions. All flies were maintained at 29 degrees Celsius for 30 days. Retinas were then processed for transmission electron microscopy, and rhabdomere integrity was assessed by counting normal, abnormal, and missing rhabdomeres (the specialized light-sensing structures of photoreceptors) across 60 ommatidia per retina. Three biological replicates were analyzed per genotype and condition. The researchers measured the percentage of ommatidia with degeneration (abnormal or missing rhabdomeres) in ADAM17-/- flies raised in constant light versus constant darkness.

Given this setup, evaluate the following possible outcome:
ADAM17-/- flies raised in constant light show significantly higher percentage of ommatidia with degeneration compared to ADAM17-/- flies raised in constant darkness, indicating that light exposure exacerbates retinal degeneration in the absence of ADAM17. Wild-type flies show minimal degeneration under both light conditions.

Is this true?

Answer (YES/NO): YES